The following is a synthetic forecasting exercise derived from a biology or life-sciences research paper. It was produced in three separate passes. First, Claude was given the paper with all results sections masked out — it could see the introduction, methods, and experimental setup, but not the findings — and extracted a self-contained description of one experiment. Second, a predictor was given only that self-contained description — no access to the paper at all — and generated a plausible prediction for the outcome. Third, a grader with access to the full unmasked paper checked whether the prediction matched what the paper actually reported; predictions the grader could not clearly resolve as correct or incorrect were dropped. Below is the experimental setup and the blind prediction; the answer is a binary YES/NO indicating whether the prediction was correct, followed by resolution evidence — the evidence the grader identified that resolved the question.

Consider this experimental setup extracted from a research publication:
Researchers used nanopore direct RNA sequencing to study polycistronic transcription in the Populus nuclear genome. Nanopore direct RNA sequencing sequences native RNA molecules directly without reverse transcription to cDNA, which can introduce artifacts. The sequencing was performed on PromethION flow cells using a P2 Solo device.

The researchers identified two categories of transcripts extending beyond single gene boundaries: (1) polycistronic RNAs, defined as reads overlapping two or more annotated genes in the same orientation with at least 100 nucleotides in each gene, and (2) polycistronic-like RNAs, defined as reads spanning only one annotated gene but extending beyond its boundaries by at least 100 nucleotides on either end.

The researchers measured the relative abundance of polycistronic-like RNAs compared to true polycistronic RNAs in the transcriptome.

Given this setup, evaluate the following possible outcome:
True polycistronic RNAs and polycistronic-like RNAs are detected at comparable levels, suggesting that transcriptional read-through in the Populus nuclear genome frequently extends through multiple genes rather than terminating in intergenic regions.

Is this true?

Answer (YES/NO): NO